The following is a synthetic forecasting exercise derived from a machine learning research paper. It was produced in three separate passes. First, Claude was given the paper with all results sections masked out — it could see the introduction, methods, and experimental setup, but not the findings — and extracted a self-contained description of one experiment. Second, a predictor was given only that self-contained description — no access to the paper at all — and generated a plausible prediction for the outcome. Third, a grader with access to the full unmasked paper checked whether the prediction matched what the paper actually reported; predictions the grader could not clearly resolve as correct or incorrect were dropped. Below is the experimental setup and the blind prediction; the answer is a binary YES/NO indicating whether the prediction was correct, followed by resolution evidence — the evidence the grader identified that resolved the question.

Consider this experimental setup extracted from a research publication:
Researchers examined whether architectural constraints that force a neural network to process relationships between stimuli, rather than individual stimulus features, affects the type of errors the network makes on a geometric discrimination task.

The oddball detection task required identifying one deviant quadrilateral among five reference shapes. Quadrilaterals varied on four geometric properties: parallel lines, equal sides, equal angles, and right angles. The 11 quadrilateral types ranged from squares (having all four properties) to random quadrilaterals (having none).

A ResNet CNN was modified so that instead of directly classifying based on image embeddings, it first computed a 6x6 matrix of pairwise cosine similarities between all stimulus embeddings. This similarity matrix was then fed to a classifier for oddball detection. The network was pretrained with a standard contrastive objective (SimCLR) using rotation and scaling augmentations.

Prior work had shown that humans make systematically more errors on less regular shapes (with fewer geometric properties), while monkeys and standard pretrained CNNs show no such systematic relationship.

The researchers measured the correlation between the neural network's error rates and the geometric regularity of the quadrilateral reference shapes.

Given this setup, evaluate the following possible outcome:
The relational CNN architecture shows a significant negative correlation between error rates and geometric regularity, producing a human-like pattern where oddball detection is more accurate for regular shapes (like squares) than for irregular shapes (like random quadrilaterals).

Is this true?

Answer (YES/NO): NO